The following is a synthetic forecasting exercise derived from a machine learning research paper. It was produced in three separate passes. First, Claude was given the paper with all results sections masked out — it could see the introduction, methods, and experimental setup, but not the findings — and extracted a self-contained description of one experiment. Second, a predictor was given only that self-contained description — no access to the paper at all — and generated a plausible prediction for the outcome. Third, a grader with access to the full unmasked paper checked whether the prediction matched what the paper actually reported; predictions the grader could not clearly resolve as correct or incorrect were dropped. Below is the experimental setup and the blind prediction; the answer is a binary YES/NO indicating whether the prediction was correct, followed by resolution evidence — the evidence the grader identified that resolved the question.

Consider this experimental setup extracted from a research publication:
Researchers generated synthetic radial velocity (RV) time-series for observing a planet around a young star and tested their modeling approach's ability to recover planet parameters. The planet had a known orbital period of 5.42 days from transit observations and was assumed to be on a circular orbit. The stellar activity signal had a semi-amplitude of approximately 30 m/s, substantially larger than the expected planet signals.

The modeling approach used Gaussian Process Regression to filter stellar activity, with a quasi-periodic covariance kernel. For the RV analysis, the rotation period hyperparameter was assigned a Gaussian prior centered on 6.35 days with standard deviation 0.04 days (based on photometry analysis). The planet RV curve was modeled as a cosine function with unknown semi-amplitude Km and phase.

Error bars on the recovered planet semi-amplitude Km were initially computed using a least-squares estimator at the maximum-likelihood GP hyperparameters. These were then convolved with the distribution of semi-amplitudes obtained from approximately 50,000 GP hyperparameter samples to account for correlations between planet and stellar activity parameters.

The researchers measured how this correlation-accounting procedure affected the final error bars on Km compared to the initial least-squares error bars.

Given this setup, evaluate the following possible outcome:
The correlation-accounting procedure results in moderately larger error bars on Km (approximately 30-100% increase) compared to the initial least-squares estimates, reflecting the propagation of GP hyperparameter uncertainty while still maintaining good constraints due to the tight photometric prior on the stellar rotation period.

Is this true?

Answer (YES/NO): NO